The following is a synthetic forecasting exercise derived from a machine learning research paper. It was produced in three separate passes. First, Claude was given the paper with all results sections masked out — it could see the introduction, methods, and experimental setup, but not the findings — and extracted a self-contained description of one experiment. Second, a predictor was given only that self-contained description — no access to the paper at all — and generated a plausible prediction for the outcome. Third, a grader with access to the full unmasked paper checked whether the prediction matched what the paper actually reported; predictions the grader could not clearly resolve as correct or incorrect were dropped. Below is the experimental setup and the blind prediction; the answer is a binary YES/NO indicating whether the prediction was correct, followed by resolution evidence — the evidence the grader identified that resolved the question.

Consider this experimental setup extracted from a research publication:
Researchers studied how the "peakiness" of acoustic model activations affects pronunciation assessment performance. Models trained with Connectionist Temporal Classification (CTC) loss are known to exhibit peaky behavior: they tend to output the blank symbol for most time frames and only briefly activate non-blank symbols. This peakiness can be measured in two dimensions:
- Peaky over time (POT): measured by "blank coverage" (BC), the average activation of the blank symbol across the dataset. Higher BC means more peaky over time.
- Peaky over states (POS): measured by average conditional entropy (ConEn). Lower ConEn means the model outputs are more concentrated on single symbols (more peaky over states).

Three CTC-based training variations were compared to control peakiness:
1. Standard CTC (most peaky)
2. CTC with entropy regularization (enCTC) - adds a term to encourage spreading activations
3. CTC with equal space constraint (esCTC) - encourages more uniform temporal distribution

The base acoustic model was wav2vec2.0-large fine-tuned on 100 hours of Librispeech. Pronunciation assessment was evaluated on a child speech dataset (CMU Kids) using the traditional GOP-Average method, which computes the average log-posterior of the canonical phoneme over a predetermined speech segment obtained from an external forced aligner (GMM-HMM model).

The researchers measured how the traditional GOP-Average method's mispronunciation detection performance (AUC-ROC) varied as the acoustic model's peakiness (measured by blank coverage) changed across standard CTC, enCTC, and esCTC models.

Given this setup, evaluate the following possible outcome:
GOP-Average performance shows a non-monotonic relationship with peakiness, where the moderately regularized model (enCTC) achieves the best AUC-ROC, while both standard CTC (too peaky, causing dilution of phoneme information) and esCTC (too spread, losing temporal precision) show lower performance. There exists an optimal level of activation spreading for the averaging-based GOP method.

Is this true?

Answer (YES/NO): NO